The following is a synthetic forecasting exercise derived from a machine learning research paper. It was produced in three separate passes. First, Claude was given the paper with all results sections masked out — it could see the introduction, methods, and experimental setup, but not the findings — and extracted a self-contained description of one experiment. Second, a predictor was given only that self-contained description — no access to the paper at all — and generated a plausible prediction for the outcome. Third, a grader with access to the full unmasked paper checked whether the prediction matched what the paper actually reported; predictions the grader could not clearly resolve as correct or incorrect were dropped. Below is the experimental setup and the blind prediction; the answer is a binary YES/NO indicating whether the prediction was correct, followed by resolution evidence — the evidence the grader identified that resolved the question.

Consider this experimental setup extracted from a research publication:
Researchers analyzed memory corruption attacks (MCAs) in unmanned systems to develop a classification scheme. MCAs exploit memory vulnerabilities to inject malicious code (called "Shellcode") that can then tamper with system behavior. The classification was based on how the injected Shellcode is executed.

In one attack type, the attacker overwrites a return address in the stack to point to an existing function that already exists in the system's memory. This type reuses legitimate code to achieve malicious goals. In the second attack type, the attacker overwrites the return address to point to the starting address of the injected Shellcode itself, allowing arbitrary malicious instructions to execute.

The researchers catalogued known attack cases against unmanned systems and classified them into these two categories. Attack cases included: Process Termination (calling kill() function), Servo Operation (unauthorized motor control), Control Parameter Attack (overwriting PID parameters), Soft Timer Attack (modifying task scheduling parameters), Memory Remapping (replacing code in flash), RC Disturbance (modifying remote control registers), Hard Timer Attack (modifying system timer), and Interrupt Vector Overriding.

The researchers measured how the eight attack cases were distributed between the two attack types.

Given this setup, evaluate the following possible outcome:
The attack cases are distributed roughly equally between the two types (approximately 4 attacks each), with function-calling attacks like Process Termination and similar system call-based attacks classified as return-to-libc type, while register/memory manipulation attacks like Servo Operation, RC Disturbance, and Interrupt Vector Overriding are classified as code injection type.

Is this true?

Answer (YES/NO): NO